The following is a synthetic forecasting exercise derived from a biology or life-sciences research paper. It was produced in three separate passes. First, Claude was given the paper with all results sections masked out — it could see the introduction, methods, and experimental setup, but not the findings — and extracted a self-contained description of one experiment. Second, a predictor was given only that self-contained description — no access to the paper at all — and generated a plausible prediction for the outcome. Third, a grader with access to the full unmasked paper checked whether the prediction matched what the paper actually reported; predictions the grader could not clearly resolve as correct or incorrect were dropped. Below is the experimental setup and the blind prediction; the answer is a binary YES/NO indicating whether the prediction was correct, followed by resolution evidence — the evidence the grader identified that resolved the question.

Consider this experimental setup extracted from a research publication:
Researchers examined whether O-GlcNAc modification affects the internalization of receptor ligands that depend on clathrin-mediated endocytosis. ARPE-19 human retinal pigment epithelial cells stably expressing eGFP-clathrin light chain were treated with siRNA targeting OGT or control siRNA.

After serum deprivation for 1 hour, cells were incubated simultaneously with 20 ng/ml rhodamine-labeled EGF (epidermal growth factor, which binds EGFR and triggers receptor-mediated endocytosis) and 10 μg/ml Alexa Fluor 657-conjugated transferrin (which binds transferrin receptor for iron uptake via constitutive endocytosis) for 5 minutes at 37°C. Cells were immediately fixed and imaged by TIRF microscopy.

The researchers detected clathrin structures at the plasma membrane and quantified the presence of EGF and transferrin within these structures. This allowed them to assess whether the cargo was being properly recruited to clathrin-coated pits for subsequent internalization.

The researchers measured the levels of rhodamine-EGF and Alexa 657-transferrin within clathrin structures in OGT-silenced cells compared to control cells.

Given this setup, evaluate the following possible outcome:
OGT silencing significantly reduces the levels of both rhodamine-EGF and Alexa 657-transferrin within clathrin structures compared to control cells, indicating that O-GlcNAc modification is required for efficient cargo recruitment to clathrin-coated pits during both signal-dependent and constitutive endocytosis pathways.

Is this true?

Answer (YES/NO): NO